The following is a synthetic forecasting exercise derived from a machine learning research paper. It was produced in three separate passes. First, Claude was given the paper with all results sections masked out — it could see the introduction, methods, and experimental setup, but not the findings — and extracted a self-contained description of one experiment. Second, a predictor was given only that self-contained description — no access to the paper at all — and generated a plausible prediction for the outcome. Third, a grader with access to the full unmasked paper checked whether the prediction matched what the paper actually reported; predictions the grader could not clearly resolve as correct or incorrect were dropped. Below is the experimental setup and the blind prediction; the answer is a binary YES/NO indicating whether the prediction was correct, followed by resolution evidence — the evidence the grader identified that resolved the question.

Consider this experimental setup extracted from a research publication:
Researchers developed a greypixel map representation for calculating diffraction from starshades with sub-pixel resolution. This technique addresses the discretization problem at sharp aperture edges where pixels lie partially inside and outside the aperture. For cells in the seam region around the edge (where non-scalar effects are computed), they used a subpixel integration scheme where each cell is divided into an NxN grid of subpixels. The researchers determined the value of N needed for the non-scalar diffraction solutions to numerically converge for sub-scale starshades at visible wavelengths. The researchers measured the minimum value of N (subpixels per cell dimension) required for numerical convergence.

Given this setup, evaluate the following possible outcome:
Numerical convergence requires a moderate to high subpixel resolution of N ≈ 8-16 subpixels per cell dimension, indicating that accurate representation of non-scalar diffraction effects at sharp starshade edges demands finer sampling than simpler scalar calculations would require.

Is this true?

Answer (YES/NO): NO